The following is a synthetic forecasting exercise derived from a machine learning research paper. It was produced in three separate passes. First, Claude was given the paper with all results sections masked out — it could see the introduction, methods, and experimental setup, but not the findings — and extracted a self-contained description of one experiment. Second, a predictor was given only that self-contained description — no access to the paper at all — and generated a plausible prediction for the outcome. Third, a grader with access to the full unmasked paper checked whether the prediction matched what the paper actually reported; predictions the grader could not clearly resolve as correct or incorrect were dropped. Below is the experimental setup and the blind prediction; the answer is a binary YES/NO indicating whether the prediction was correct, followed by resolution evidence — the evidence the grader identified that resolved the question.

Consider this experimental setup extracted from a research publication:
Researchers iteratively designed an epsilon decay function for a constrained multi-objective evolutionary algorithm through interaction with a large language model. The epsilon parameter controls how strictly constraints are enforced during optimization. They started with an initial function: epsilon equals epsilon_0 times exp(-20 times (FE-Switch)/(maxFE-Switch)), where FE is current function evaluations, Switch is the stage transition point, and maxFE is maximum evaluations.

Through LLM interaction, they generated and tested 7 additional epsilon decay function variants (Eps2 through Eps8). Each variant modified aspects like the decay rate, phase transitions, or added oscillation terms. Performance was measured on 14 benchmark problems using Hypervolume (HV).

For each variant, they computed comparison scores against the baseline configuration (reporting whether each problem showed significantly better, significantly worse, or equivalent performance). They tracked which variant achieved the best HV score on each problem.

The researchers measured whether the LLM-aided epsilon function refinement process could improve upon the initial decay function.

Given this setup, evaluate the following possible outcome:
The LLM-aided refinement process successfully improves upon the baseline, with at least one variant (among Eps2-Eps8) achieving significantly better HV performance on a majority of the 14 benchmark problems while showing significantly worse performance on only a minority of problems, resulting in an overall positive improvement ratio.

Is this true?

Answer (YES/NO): NO